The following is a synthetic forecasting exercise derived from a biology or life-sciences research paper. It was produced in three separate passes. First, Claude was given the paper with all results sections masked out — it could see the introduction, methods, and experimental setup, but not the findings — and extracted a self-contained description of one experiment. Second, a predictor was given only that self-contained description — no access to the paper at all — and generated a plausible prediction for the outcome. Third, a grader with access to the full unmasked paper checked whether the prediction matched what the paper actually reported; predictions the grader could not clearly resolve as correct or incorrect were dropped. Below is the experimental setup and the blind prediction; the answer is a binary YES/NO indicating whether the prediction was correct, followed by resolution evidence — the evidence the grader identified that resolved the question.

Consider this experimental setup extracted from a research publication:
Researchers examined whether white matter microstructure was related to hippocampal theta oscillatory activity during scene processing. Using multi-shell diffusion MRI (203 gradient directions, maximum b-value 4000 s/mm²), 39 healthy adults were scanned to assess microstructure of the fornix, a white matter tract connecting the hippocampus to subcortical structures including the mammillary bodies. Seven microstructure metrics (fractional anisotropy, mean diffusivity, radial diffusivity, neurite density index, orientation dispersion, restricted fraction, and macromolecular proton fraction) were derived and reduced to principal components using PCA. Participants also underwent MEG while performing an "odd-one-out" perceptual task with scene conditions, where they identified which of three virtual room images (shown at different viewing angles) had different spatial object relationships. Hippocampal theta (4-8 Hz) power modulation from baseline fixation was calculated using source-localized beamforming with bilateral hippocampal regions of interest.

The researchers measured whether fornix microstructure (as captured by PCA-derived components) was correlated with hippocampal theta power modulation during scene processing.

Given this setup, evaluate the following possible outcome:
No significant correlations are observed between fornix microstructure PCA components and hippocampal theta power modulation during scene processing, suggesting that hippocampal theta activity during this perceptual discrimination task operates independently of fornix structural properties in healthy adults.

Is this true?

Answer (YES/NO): YES